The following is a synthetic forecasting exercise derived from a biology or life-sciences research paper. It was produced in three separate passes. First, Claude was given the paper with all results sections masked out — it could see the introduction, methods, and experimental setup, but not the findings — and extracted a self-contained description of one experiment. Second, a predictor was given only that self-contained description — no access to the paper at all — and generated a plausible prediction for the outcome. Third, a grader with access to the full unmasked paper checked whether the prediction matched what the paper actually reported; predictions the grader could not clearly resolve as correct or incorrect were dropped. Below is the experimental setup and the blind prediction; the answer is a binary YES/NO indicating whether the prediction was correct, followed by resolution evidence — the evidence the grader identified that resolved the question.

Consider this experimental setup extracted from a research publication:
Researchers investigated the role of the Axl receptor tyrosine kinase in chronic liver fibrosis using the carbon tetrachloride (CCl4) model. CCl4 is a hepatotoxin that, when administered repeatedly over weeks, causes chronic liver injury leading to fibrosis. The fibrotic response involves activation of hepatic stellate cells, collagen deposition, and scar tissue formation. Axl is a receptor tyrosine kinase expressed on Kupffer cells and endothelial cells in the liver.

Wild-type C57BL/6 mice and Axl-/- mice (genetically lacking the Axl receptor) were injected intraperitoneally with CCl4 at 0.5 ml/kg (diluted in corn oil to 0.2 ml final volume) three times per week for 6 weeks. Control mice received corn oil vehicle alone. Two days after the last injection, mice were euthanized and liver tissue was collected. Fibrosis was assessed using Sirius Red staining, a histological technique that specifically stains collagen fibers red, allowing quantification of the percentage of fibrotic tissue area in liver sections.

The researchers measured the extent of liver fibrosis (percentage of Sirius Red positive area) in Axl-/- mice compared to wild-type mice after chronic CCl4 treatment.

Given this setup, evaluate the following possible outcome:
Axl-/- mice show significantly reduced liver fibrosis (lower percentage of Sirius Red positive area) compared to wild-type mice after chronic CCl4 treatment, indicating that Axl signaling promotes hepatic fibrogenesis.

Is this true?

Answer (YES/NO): YES